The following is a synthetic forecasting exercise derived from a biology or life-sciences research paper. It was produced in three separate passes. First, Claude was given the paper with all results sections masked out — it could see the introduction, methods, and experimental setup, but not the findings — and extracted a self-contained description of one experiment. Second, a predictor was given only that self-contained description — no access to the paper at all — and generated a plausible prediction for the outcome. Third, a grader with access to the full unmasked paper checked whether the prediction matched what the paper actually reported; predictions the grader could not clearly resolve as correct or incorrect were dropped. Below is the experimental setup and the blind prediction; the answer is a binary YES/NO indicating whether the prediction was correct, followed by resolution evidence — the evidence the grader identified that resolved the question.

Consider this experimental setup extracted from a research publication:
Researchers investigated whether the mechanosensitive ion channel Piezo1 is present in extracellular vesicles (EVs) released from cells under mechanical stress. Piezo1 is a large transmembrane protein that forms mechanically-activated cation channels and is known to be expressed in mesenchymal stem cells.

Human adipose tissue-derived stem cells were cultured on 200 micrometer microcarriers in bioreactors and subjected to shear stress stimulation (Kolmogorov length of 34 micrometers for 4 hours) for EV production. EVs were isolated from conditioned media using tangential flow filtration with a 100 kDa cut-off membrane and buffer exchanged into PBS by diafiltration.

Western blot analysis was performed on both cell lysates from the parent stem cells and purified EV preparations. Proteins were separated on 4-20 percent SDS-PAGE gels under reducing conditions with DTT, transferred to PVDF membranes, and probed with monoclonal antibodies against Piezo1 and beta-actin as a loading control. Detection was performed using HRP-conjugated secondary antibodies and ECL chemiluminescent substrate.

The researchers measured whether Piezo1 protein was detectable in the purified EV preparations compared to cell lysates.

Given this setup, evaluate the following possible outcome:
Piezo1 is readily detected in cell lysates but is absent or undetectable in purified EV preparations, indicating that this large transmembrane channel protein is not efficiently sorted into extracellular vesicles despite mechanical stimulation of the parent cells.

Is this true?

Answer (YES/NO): NO